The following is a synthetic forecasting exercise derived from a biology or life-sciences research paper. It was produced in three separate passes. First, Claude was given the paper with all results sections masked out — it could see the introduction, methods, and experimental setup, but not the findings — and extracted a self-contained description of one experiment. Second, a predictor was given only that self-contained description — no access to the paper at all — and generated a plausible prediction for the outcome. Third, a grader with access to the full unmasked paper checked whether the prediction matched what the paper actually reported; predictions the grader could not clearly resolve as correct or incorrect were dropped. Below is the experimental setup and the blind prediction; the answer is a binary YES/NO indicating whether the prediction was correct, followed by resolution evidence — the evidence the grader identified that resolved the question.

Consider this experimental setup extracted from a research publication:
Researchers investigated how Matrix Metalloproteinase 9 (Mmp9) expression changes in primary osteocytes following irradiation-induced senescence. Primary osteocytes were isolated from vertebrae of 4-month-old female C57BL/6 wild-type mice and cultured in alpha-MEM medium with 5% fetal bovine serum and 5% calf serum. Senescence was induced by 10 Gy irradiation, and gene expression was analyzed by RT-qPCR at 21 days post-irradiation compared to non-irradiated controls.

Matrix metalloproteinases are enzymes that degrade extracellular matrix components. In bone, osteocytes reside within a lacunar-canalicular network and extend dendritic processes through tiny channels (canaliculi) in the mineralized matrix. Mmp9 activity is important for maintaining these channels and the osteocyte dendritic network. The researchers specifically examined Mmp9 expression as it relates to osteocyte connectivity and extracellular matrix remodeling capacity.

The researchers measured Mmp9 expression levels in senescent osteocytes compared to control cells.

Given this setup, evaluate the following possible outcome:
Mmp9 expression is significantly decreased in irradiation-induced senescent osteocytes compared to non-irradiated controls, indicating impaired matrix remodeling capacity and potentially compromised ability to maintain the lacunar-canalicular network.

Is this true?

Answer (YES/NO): YES